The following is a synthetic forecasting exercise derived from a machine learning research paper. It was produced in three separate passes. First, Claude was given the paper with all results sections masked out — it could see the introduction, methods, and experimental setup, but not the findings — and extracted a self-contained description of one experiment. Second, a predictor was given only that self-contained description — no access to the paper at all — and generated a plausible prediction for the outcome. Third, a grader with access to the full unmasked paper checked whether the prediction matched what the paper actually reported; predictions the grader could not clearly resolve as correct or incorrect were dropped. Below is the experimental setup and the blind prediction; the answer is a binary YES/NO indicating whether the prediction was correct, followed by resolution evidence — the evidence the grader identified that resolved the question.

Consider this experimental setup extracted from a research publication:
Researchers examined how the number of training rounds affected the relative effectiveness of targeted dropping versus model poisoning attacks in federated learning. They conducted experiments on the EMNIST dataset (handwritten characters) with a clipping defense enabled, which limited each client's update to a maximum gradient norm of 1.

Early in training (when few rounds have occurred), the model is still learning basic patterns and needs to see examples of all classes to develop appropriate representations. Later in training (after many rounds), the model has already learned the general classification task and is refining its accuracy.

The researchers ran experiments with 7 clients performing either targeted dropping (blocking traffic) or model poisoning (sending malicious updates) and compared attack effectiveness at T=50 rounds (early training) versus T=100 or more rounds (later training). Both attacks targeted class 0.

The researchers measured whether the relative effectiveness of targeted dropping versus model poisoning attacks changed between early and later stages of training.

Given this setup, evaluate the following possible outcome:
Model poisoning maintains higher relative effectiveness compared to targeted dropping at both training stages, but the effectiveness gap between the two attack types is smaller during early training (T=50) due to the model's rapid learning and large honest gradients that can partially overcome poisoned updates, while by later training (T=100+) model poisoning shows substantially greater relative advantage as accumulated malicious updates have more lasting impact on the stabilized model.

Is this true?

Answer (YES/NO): NO